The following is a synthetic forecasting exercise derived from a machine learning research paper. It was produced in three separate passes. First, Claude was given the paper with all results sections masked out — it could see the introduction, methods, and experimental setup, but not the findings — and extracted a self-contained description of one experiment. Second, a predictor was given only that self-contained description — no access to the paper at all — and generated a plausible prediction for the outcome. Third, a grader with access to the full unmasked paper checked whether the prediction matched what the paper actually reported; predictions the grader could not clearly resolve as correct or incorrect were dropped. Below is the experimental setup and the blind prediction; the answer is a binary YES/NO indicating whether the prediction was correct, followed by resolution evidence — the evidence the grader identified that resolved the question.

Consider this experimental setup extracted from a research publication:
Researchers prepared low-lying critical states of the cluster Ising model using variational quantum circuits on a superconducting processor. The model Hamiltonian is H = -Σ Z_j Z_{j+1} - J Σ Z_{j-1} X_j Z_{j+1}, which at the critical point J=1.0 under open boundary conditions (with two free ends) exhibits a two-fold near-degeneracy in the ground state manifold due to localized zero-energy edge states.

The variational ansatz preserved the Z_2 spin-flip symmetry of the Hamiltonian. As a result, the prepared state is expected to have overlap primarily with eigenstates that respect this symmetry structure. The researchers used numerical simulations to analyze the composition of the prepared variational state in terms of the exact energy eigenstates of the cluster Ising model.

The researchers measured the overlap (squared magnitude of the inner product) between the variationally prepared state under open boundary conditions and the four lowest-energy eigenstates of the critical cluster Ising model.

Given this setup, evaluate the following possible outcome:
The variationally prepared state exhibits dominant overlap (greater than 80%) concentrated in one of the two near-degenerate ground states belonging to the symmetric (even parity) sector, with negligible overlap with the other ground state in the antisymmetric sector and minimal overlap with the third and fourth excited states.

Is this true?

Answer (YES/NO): NO